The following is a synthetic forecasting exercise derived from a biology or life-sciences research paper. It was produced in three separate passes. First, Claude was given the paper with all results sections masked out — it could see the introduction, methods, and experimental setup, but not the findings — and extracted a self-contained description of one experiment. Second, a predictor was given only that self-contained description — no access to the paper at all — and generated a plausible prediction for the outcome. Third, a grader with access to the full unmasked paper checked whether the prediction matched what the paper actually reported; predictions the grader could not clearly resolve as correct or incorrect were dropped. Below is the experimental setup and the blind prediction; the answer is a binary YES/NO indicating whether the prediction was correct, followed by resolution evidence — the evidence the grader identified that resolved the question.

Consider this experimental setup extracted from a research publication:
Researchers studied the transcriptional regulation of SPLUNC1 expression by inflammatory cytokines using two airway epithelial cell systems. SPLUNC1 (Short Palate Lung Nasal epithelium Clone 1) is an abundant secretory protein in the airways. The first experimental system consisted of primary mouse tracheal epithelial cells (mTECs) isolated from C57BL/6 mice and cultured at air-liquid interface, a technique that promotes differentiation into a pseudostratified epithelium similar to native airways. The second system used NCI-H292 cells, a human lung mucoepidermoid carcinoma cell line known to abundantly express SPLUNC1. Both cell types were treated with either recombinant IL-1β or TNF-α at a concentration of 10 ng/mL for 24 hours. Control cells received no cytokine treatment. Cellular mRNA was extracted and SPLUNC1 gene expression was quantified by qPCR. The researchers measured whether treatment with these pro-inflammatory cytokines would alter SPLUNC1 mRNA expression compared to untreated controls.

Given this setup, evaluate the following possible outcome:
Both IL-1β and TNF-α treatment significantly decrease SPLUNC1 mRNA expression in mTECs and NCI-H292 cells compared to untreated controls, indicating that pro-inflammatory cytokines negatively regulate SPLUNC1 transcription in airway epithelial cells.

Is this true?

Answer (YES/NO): YES